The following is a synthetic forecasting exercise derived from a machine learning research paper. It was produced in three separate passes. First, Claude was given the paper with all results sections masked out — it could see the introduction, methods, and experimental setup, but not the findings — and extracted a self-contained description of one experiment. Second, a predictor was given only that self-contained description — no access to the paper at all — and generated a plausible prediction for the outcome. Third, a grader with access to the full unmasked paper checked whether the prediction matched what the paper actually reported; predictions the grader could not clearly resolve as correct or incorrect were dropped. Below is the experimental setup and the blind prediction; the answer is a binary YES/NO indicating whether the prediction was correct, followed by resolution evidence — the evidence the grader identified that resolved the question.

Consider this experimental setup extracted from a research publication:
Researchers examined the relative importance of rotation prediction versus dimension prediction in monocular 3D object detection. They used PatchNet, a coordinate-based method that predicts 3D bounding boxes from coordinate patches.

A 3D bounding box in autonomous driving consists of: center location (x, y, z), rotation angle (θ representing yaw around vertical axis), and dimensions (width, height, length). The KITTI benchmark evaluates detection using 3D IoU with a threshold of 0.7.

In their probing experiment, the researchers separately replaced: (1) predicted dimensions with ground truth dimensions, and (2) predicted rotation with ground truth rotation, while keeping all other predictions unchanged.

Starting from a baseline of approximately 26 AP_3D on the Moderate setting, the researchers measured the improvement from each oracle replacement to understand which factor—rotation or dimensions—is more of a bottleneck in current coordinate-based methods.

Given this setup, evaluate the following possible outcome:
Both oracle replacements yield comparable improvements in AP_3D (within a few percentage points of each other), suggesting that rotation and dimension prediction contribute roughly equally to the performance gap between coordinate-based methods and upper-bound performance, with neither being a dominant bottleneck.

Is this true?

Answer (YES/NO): NO